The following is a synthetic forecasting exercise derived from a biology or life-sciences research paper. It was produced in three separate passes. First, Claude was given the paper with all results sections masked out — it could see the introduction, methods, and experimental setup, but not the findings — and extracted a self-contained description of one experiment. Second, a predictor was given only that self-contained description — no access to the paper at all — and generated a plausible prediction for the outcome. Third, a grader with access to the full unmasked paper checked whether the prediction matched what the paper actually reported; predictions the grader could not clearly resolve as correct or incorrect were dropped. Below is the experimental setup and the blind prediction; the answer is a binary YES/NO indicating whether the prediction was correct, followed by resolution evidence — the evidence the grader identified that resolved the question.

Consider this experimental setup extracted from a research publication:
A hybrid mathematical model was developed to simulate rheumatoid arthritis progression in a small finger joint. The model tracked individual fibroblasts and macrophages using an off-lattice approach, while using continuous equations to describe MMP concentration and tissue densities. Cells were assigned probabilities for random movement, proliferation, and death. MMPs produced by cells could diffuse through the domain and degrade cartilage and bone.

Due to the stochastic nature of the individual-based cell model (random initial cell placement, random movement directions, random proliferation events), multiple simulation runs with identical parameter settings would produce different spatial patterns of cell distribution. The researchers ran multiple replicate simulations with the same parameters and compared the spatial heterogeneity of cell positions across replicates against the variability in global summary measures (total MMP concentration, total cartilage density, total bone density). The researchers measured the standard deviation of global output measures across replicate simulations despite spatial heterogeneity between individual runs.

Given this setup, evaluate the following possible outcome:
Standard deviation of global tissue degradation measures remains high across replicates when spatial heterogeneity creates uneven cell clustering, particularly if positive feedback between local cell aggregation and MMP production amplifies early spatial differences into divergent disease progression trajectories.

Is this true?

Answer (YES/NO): NO